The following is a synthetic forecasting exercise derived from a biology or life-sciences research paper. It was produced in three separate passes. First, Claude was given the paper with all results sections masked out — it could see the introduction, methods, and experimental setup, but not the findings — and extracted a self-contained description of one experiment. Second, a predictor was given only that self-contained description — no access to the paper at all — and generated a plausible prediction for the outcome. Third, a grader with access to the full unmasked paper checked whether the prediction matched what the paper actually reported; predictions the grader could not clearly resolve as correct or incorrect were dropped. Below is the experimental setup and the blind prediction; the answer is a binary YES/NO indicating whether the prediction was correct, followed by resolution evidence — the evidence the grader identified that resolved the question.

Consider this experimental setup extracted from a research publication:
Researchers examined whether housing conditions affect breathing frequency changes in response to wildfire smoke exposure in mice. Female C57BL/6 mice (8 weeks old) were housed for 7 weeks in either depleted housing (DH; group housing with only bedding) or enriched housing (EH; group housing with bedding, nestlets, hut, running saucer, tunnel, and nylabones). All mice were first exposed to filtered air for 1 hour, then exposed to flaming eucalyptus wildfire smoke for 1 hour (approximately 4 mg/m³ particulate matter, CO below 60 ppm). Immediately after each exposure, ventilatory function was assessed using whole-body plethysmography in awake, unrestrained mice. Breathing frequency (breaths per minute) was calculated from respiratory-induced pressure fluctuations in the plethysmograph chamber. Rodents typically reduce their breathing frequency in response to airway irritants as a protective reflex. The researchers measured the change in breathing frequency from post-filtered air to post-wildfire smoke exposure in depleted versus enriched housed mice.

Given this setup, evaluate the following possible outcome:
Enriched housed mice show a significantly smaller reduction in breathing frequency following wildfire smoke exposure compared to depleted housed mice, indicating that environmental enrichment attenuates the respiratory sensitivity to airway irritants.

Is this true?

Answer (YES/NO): NO